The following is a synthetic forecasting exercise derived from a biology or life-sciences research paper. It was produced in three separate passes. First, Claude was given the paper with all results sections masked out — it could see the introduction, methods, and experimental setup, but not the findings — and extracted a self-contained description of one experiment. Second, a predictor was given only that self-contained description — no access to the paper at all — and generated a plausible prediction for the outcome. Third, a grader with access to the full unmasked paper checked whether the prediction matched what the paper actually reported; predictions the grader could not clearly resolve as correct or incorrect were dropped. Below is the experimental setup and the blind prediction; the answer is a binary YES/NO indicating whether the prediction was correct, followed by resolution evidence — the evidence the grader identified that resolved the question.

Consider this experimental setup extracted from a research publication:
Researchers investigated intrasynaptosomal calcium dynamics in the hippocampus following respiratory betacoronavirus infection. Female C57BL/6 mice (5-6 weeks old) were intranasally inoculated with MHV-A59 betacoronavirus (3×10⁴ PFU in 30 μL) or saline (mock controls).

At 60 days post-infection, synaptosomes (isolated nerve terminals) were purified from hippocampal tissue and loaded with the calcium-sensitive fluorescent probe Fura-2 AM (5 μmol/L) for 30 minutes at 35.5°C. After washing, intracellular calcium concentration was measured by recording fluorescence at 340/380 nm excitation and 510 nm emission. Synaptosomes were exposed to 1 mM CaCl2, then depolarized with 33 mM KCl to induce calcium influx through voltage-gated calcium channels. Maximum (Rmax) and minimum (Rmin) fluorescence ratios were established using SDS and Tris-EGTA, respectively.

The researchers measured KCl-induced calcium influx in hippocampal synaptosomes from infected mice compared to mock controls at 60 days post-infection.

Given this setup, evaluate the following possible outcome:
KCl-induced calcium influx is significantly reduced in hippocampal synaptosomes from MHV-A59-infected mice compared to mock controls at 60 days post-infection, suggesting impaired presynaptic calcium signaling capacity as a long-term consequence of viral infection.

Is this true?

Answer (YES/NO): NO